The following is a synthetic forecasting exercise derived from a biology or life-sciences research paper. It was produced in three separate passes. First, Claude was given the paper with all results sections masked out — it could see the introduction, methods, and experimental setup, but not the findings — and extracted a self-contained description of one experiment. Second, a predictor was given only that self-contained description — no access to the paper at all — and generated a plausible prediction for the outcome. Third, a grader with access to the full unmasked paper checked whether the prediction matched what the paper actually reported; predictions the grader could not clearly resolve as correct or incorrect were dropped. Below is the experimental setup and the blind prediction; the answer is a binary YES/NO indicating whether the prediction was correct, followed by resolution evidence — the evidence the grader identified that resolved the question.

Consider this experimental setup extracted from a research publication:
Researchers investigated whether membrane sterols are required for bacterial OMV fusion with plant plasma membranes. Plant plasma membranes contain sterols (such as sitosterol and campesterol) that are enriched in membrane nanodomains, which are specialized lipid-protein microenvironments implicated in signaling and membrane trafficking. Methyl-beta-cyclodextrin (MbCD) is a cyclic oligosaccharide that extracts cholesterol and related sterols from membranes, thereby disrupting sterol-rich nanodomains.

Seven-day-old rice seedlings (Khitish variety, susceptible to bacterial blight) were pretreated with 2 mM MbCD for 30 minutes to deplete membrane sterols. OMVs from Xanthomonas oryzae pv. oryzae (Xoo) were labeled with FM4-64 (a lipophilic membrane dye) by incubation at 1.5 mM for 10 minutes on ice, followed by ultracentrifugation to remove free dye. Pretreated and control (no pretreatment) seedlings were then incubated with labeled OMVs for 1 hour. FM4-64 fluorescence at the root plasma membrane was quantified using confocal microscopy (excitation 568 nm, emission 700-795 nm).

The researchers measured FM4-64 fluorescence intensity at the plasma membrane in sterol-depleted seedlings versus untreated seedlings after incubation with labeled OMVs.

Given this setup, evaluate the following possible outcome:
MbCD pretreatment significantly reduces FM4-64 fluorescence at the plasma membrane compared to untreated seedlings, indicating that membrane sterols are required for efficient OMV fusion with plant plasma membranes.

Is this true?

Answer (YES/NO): YES